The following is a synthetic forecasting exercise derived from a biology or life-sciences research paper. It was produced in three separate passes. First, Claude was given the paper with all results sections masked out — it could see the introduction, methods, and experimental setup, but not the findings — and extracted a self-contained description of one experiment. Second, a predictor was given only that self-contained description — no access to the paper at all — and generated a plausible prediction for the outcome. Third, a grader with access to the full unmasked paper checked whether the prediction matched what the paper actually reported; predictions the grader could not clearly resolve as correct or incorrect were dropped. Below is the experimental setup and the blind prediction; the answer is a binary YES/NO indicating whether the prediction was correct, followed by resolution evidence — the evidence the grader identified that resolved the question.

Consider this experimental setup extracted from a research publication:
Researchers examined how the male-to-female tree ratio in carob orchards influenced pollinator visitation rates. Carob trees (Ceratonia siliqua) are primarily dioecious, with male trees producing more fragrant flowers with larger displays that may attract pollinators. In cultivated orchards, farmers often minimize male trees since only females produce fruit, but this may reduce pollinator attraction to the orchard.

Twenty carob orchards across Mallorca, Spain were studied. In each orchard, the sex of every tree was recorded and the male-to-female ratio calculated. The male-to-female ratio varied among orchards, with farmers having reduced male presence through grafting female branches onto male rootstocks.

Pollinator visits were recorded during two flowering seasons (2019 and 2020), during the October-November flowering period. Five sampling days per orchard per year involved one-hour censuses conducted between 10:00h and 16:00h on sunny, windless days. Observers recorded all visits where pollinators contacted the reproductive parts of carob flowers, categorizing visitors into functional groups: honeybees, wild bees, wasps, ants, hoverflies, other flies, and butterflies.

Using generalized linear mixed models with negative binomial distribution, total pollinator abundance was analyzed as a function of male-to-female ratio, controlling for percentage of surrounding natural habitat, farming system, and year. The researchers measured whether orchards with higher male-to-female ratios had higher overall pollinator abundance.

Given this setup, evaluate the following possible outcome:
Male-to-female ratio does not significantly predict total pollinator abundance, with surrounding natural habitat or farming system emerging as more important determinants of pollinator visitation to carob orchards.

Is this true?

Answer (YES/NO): NO